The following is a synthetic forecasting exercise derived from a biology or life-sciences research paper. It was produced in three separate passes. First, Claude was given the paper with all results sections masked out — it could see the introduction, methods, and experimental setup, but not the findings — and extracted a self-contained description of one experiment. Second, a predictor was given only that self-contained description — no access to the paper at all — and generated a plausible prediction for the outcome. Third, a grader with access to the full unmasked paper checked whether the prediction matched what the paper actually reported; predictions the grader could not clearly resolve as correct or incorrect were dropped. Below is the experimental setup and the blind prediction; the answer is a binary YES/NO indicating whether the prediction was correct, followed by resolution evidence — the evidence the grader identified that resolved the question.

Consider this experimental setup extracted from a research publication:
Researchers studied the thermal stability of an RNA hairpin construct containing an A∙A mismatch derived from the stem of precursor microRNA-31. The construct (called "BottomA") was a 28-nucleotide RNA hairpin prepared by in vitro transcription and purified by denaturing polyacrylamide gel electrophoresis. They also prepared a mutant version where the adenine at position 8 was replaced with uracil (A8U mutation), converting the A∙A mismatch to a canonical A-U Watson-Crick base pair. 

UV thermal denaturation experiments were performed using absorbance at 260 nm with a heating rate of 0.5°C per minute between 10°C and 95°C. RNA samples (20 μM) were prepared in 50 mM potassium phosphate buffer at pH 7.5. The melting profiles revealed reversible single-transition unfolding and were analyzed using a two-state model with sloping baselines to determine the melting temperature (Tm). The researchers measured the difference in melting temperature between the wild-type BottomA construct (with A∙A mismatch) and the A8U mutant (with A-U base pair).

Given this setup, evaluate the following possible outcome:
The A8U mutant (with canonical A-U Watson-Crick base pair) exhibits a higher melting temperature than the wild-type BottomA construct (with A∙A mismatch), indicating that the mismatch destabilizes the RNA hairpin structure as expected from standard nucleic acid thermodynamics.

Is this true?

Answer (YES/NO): YES